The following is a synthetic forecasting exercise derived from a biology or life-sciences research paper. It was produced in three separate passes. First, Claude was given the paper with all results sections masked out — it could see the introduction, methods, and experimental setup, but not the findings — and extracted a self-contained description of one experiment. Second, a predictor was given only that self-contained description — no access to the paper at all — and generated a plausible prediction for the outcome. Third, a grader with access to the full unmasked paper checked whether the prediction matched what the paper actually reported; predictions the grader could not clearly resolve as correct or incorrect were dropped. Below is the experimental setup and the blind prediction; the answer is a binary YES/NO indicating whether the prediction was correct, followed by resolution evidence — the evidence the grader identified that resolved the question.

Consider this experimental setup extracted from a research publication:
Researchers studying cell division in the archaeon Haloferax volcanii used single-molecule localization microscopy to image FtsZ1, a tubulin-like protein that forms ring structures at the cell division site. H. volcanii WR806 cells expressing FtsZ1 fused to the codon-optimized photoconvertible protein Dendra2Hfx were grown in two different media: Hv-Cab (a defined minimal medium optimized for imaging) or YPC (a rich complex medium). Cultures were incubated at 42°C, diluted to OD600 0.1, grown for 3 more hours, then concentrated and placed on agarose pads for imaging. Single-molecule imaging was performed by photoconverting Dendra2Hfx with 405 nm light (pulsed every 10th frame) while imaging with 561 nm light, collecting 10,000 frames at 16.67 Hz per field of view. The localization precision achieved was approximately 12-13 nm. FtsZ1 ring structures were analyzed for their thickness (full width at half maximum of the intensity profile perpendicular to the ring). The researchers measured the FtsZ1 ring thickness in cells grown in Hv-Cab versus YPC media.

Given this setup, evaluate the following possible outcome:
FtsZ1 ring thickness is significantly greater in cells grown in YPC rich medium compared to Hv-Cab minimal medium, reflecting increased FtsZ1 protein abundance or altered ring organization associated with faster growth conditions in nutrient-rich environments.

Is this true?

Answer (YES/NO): YES